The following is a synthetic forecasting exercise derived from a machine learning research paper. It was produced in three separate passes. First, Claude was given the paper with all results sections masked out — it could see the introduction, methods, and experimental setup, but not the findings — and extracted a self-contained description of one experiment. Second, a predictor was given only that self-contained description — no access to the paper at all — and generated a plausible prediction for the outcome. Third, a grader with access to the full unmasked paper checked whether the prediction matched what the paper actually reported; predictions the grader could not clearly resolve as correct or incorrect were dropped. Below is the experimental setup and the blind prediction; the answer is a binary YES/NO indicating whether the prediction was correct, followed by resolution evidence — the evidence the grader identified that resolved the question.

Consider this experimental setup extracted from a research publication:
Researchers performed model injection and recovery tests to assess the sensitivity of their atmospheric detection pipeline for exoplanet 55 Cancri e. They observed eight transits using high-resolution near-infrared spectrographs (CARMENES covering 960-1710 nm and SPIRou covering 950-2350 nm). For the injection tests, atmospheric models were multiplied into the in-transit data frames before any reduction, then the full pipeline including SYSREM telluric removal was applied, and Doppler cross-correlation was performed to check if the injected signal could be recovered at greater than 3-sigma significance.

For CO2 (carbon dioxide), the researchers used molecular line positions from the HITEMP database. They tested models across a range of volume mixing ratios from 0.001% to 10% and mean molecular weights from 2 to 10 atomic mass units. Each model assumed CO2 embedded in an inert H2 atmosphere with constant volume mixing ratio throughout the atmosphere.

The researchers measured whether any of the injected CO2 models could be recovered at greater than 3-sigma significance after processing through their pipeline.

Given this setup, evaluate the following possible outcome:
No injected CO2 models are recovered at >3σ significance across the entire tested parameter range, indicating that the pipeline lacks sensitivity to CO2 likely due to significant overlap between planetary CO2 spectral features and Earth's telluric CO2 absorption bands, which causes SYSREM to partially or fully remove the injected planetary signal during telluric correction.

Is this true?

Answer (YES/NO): YES